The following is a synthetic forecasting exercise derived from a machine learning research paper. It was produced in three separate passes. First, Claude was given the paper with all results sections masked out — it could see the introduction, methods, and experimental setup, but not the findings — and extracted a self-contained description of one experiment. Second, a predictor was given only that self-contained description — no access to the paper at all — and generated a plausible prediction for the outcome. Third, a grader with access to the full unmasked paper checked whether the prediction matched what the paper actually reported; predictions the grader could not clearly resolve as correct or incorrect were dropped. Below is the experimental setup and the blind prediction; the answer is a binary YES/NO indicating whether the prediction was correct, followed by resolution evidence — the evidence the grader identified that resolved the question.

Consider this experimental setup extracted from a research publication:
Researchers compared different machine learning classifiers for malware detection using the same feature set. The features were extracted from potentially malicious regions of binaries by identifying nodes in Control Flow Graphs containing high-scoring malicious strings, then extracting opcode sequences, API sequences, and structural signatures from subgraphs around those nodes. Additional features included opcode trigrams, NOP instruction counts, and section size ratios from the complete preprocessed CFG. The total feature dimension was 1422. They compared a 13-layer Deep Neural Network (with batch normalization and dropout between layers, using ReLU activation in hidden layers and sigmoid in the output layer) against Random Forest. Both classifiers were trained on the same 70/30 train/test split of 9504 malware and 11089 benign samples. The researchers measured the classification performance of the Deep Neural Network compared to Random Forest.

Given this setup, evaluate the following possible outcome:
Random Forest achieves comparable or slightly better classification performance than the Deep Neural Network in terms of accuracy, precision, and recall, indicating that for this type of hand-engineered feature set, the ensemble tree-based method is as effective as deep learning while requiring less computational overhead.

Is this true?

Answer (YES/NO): YES